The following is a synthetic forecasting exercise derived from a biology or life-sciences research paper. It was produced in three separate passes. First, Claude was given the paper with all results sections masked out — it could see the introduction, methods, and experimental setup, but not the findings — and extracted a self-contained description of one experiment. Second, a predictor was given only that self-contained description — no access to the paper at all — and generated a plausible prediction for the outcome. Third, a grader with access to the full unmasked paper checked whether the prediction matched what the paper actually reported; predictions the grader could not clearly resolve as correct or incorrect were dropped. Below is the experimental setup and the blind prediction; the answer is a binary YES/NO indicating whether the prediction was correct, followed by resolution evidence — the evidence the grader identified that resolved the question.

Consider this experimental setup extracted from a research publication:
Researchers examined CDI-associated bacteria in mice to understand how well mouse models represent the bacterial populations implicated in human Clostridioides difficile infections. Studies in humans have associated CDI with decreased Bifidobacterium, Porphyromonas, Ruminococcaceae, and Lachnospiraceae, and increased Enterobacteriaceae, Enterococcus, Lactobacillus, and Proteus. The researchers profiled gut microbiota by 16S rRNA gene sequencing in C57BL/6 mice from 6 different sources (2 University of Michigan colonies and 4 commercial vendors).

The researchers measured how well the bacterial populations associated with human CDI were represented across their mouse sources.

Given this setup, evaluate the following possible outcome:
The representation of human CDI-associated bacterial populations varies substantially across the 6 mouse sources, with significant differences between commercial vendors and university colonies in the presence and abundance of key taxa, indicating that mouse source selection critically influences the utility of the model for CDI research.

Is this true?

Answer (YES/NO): NO